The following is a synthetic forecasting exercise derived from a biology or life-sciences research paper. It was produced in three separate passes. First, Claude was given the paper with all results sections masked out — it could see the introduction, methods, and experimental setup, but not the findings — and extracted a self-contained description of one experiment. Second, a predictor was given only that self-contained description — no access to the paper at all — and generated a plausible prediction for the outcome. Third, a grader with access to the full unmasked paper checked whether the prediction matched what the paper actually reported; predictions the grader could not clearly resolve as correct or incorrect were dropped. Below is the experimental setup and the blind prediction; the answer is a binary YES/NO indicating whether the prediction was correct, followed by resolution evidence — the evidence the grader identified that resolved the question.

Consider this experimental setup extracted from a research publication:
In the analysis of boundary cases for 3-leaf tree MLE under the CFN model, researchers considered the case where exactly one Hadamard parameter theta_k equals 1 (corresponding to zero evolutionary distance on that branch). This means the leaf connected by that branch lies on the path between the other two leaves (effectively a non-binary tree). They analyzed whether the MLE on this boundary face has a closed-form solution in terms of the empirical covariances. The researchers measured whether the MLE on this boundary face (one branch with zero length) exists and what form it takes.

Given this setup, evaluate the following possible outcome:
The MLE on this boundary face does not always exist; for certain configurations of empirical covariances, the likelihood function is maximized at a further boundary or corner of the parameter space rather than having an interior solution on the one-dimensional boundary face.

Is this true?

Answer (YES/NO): YES